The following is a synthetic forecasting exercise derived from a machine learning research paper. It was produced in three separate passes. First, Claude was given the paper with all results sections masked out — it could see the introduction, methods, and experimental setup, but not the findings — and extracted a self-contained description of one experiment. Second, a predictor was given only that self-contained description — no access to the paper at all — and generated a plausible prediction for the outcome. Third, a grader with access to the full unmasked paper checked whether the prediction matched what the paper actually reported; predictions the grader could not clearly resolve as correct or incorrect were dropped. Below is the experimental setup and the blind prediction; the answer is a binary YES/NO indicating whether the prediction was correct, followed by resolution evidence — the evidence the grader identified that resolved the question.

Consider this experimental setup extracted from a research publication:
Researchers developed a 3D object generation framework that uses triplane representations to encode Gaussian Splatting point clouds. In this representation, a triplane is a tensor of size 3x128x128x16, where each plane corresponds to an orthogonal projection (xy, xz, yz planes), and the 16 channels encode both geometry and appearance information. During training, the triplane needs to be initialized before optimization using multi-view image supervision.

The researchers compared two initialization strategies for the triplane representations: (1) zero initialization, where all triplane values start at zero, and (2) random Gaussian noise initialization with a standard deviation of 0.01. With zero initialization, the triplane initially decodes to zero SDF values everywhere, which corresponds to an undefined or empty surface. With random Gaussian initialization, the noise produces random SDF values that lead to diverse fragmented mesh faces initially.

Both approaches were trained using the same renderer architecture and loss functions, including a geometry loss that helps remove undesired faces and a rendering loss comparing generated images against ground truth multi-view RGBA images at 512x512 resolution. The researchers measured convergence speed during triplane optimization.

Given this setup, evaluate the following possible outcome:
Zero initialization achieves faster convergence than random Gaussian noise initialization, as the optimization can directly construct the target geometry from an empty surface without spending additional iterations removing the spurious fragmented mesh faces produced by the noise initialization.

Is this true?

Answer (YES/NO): NO